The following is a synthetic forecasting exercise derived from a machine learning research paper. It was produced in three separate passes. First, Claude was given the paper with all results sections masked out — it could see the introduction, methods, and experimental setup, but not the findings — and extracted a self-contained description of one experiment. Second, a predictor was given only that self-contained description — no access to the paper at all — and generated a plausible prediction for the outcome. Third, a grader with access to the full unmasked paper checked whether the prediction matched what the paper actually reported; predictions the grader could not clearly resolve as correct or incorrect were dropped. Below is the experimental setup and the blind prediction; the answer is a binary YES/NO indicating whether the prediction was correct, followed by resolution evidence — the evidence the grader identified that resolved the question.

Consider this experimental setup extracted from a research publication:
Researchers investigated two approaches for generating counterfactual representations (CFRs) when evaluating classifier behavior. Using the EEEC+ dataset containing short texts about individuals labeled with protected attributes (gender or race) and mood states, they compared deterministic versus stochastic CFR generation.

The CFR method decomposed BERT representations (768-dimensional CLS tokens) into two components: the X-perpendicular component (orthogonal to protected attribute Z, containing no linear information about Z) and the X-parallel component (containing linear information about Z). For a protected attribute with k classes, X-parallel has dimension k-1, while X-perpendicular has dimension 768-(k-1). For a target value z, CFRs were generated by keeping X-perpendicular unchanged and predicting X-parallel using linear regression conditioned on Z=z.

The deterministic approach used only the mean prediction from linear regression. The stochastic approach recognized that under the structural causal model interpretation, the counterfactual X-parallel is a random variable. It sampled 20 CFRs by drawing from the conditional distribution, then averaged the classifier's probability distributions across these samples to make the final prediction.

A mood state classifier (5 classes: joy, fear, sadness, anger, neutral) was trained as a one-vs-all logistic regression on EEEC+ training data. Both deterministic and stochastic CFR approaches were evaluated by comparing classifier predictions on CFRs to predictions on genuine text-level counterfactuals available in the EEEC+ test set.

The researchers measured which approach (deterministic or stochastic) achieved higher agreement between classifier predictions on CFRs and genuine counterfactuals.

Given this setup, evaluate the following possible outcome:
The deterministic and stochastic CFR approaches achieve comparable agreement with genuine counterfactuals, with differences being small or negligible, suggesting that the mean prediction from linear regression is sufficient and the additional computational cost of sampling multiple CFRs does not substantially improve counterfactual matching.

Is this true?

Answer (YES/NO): YES